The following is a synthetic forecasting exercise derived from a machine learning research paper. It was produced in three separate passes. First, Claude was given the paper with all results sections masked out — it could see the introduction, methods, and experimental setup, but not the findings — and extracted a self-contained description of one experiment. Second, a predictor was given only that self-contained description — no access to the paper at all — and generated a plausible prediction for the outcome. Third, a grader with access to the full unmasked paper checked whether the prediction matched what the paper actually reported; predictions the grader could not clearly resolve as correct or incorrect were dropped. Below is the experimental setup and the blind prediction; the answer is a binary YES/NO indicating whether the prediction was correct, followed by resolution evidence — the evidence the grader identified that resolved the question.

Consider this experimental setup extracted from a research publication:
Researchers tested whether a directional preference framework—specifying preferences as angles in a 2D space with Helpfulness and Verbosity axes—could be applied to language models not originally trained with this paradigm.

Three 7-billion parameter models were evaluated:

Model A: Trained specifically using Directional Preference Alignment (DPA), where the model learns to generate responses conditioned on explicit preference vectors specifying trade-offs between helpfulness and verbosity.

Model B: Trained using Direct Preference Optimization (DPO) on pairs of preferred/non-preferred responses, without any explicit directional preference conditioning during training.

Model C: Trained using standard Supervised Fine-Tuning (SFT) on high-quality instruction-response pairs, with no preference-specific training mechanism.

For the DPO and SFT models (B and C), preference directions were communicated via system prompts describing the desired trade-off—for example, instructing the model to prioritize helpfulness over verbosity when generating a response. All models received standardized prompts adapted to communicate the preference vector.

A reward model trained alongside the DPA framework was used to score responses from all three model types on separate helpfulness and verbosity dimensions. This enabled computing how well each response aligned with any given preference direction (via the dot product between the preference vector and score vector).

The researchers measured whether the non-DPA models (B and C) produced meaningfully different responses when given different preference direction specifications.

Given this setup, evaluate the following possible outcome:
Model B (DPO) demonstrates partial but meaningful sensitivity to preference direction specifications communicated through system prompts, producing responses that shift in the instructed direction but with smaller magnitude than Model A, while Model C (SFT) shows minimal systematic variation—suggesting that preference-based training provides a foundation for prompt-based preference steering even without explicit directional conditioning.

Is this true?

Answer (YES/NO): NO